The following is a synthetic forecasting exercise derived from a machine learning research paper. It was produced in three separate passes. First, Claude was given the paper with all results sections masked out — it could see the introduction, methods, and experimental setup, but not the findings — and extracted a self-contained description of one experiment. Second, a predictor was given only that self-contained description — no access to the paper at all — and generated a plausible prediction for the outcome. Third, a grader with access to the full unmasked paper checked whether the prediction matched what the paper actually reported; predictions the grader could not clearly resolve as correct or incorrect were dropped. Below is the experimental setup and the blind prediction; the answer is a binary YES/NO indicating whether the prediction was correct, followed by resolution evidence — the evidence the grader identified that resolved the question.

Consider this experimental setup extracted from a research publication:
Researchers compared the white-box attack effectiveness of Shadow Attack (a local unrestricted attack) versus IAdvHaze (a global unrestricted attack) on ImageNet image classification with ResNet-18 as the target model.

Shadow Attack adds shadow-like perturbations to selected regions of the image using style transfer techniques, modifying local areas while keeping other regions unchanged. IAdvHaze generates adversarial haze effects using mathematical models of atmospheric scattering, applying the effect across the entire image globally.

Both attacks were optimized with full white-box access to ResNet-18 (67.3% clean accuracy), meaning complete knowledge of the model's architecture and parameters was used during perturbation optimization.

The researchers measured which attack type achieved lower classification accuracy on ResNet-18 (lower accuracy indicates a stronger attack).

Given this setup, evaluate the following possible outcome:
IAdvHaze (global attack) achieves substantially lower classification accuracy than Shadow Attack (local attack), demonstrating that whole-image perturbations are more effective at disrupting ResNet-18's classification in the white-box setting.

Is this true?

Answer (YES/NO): NO